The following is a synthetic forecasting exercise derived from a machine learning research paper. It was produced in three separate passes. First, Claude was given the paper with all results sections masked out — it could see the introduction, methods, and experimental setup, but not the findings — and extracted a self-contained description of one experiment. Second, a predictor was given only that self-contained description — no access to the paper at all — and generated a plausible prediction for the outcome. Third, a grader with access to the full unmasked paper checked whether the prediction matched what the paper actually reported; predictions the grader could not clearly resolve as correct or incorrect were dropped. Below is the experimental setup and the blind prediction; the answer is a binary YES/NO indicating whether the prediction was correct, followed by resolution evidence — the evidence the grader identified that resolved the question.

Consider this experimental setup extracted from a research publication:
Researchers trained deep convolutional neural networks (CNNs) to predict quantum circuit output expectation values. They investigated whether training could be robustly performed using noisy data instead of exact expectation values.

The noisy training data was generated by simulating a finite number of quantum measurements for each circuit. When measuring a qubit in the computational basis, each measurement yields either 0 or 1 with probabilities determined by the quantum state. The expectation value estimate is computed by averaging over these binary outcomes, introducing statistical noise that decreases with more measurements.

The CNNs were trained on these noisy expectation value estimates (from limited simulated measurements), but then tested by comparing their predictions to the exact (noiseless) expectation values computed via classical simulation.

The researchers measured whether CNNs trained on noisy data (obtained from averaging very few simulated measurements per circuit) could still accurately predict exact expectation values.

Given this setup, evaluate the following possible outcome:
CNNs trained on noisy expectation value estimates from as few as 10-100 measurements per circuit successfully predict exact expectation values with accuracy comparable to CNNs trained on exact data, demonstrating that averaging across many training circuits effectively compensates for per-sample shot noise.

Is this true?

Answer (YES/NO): YES